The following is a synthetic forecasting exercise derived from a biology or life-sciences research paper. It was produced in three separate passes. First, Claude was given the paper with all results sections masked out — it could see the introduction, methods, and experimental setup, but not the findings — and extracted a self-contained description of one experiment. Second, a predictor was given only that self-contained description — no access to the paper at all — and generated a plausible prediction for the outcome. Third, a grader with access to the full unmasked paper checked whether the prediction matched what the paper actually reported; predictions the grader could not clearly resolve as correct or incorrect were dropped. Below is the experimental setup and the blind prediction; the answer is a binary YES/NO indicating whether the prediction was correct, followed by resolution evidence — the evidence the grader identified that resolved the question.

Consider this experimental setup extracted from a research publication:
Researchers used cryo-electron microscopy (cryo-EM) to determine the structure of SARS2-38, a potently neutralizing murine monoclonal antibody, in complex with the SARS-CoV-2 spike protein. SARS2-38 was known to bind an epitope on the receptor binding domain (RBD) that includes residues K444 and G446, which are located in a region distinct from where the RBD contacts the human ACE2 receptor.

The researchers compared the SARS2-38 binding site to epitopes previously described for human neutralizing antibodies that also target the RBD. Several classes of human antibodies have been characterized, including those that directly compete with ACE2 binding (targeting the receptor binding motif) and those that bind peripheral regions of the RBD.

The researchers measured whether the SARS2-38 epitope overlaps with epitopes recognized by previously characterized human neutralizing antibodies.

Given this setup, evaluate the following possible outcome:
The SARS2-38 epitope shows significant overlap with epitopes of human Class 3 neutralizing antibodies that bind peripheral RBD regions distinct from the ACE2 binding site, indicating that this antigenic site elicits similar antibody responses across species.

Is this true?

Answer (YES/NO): NO